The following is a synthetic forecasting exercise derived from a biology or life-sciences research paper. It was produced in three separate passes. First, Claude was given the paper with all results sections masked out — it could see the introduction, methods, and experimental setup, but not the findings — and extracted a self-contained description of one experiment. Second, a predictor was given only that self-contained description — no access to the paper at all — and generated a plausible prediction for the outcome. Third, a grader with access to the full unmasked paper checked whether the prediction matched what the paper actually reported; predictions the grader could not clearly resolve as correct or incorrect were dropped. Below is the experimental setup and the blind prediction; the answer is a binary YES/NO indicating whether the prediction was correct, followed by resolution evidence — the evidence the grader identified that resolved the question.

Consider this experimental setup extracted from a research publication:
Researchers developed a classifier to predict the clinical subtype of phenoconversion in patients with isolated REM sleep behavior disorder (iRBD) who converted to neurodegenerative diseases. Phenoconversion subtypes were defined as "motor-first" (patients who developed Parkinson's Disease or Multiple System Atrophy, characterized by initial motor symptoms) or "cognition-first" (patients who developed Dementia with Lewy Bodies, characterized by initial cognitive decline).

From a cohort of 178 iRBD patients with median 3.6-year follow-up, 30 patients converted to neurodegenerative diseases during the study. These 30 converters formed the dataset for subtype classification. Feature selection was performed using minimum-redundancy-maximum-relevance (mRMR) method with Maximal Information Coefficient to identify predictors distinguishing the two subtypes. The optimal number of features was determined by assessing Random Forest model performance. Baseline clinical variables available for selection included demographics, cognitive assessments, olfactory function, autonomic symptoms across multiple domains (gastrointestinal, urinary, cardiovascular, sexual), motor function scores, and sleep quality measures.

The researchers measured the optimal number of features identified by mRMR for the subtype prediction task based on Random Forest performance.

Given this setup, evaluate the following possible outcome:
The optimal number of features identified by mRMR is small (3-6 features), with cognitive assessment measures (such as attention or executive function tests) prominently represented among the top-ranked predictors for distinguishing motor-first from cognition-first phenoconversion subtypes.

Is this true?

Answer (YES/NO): NO